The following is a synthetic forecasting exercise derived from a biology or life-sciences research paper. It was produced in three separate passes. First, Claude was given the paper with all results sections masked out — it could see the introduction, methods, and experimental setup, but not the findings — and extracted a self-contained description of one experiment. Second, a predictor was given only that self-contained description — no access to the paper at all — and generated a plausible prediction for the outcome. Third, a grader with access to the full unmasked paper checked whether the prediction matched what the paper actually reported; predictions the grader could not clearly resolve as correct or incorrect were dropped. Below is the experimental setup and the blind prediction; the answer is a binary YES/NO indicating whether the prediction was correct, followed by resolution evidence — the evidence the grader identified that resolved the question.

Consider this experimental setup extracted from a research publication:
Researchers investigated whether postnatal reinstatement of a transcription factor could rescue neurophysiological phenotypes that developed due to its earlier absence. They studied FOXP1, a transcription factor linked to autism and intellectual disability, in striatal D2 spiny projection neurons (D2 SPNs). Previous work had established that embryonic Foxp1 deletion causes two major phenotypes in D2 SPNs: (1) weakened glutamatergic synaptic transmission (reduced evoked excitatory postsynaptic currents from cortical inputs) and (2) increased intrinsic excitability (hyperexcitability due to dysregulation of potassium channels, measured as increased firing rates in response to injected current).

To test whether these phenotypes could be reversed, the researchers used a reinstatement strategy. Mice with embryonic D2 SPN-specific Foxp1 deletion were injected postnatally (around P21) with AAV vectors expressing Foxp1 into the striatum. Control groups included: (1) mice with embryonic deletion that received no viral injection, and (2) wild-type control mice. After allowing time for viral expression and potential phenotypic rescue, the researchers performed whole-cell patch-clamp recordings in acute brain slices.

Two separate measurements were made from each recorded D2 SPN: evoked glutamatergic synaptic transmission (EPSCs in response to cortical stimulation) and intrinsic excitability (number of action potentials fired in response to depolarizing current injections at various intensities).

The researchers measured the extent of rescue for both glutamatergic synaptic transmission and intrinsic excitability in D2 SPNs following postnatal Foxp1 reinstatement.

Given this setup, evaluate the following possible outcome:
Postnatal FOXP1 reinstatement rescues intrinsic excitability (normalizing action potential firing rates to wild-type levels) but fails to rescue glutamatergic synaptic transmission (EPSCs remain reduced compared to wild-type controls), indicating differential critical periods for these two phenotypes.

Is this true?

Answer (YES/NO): NO